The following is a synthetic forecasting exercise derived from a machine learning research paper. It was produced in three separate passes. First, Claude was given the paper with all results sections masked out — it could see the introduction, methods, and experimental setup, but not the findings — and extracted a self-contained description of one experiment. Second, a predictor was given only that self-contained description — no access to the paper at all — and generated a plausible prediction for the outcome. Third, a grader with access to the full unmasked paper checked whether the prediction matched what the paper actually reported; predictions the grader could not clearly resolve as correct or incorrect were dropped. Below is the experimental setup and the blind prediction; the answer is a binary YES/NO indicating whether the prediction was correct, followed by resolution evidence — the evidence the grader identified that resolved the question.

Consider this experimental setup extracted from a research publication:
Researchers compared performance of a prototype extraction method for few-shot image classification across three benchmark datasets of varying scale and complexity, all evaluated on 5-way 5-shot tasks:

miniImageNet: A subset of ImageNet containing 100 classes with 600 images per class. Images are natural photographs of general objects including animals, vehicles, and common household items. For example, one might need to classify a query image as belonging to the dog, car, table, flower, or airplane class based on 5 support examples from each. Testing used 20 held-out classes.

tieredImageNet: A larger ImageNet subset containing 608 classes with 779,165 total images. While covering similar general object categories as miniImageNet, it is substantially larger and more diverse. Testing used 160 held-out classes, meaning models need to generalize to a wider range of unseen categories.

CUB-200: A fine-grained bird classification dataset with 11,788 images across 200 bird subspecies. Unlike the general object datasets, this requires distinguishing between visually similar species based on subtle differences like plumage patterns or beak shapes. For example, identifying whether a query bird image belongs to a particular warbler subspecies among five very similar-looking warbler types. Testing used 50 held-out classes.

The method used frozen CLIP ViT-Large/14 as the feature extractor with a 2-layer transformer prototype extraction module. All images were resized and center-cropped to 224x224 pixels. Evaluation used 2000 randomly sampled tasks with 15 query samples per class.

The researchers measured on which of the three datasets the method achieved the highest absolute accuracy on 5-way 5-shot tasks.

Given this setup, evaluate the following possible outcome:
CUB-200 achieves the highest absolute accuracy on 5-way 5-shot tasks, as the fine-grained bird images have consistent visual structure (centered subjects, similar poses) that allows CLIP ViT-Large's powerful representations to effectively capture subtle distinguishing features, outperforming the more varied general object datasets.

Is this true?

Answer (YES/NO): NO